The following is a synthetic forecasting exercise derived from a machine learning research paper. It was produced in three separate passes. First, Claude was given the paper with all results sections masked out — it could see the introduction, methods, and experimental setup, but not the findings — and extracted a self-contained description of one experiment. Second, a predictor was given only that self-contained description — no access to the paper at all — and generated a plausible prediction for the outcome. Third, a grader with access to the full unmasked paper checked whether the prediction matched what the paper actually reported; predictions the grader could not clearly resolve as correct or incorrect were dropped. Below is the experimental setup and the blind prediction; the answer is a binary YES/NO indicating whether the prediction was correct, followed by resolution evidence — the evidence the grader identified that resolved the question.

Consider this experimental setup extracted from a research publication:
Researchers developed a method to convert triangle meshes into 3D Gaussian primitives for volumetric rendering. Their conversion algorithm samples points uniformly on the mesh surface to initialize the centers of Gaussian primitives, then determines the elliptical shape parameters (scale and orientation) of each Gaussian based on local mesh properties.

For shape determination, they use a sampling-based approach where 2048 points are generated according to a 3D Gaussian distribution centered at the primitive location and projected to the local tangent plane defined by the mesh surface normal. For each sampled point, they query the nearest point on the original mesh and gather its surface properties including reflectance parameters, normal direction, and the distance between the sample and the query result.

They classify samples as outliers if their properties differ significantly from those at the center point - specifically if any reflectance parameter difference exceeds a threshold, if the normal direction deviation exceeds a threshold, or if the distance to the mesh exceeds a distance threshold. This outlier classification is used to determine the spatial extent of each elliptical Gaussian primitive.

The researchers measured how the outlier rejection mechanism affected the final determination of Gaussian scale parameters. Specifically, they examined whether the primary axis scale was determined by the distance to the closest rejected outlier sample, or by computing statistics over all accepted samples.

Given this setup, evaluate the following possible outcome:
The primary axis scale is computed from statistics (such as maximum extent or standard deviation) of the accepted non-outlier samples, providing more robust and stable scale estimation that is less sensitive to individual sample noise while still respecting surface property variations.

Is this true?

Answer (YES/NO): NO